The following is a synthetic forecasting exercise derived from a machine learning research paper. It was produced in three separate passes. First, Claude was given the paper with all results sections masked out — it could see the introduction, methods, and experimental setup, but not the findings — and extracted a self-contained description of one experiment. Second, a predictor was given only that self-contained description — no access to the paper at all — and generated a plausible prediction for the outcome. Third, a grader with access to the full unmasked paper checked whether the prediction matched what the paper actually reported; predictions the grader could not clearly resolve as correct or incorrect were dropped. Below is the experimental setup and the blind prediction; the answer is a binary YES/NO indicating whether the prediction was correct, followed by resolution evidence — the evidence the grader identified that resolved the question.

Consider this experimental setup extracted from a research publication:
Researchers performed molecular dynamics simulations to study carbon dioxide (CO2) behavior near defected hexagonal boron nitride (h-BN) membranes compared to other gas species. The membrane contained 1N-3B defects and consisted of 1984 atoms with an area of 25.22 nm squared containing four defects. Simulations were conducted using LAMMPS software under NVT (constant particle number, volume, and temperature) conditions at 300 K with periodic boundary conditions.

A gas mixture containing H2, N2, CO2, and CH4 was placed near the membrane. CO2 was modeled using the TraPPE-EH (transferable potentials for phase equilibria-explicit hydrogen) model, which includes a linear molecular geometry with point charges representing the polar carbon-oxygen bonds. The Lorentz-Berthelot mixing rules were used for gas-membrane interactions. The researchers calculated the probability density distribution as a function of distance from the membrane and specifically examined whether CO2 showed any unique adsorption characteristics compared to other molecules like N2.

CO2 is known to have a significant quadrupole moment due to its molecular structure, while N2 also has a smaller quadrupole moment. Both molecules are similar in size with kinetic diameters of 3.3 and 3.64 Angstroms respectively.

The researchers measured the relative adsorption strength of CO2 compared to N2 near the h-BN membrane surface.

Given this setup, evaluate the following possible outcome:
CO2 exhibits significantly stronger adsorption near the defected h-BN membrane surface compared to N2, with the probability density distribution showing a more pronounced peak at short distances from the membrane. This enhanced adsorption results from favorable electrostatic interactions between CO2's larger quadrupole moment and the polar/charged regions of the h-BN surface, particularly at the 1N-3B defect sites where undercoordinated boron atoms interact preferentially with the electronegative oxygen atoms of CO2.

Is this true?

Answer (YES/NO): YES